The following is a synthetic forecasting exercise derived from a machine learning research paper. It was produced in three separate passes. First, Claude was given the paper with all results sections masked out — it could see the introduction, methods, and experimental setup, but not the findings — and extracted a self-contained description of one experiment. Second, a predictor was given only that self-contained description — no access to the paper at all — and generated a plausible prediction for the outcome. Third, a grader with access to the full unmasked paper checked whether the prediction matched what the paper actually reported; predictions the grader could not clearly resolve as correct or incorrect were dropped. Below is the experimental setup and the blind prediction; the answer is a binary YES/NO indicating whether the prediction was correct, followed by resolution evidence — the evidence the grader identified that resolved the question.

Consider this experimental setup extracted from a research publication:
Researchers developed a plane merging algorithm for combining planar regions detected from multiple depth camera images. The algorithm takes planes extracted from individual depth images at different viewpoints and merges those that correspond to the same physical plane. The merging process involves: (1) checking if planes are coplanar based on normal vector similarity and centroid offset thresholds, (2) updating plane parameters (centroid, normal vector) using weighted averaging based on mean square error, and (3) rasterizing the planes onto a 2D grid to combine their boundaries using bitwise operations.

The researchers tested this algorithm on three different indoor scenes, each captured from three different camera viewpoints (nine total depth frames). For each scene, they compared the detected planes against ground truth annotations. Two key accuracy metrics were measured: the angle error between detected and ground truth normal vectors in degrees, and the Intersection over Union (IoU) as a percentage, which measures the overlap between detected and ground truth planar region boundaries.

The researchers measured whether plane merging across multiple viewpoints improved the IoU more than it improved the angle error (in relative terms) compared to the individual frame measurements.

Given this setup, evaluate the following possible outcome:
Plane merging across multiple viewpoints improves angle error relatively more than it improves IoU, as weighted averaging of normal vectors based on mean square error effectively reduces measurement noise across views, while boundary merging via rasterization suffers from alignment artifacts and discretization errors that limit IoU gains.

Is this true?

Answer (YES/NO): NO